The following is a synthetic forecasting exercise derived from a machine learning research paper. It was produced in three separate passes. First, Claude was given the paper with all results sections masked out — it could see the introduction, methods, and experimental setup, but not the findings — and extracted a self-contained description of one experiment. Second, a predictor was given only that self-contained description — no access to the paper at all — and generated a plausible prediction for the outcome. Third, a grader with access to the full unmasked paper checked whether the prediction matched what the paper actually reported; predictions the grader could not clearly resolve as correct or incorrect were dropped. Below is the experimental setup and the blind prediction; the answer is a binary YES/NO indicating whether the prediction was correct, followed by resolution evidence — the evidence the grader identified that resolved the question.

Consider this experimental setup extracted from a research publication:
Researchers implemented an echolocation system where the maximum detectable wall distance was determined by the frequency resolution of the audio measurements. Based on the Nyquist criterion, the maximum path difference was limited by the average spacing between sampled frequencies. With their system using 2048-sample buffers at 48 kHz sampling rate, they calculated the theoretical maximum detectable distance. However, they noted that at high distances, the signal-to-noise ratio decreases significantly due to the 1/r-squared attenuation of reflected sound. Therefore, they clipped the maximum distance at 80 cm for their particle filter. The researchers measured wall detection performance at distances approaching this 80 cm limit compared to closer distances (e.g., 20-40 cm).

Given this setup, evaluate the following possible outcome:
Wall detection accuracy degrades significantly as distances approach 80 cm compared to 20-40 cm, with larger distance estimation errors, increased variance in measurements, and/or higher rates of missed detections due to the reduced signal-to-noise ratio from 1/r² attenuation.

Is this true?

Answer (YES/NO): YES